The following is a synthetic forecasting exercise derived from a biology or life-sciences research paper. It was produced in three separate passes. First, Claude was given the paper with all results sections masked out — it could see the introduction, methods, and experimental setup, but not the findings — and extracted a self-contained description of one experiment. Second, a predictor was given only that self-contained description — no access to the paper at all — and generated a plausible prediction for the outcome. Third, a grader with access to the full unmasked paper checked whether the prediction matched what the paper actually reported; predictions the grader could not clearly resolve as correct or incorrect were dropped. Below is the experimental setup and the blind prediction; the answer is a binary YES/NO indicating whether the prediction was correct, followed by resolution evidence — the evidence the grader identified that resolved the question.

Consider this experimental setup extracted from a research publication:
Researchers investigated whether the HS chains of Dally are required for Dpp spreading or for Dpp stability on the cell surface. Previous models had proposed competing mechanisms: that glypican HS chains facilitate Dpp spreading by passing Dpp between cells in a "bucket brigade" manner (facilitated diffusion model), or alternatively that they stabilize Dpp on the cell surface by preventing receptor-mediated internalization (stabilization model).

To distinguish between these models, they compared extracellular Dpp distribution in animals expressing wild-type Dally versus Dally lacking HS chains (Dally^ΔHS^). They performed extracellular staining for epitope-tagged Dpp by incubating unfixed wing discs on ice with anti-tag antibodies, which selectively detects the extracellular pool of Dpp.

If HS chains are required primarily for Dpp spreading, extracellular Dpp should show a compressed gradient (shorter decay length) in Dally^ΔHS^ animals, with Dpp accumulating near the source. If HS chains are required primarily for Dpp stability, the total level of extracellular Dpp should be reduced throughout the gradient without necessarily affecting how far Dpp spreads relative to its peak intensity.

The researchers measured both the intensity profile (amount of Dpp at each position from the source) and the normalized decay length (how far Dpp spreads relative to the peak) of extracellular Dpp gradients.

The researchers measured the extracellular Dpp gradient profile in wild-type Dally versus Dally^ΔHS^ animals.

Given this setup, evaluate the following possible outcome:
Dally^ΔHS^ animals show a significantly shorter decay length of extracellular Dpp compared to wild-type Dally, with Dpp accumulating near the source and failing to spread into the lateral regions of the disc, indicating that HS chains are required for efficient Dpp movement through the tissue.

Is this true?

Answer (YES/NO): NO